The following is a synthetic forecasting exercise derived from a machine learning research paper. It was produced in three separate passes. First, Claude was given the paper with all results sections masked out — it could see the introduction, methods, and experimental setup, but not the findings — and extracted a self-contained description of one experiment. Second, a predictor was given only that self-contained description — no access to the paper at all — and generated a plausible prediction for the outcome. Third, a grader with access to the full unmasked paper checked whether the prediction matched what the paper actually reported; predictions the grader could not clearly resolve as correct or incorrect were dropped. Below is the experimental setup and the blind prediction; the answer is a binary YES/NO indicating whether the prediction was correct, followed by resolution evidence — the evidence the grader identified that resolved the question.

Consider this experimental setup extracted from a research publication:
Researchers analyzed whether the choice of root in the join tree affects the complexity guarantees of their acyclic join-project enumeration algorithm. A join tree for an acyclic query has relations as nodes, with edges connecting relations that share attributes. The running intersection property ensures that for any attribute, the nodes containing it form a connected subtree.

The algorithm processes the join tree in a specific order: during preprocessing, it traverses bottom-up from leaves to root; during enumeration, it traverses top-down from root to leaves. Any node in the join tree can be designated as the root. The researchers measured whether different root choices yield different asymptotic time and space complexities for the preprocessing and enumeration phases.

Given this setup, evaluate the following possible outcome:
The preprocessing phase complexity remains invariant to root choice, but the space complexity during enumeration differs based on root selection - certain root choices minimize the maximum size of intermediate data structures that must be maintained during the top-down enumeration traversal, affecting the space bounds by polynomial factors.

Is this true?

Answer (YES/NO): NO